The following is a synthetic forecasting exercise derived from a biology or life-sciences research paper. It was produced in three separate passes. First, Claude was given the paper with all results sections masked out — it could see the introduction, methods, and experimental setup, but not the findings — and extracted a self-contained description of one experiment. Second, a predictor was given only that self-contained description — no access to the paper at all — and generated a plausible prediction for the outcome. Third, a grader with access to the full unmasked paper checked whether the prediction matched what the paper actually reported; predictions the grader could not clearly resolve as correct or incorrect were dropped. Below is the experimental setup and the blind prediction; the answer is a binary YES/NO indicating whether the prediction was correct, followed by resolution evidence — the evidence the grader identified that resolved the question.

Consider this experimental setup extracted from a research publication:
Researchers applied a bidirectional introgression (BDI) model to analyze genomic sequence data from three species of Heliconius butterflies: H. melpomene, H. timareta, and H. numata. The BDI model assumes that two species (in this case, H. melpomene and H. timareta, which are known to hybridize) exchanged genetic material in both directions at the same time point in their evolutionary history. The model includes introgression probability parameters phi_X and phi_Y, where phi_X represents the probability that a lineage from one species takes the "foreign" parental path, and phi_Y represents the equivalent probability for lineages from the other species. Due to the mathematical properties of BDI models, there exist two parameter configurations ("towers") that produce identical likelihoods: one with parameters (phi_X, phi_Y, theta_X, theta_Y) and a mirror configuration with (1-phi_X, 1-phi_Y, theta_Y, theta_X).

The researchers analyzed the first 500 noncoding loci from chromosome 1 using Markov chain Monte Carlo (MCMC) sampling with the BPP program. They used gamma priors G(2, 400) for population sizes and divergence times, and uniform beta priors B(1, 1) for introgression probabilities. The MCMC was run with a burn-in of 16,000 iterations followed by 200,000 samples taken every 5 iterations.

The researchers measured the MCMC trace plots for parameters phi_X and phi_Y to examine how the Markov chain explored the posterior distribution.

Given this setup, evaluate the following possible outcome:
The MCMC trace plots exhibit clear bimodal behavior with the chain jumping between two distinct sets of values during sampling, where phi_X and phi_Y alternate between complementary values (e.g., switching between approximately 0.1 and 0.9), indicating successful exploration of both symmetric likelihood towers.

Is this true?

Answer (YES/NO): YES